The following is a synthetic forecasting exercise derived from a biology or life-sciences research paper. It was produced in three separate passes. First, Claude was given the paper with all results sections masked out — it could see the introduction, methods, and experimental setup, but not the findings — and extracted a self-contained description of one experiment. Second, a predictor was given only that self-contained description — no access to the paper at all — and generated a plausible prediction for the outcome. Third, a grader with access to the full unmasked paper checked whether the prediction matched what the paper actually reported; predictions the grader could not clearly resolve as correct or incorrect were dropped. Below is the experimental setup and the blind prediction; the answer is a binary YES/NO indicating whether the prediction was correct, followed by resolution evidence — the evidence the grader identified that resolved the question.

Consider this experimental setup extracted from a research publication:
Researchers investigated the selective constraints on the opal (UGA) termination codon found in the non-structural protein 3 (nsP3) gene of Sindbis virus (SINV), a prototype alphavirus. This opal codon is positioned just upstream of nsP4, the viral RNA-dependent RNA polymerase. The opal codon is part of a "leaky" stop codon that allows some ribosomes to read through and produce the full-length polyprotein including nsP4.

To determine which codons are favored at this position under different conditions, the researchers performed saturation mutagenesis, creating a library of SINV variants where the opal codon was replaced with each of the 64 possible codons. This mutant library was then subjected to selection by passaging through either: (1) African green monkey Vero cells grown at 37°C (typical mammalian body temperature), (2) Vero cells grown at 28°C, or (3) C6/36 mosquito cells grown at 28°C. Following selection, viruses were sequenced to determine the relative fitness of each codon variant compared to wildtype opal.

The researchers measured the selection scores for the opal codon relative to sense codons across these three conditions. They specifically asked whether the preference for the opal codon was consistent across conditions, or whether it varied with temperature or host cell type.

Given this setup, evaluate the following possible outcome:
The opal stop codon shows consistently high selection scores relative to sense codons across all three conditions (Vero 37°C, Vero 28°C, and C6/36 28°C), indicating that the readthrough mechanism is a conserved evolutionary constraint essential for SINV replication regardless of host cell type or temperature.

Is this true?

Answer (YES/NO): NO